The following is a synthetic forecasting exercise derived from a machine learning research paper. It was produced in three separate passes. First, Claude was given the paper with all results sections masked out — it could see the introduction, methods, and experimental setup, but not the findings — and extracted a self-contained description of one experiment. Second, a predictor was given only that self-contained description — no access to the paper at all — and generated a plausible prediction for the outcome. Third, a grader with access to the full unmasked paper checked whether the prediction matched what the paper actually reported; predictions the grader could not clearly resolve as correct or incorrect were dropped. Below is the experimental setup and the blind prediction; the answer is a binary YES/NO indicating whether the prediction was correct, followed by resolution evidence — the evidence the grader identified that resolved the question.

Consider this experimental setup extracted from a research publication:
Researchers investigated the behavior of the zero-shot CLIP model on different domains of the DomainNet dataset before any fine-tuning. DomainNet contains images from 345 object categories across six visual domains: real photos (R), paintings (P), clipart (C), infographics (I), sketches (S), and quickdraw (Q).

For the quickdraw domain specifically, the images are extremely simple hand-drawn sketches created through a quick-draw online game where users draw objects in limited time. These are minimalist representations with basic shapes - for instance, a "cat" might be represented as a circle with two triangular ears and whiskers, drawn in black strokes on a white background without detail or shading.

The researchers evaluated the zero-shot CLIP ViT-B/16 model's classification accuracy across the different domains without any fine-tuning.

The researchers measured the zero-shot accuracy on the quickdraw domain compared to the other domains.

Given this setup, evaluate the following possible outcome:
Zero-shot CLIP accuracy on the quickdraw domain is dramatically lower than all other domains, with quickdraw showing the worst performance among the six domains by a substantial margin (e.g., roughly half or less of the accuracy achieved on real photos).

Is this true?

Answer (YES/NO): YES